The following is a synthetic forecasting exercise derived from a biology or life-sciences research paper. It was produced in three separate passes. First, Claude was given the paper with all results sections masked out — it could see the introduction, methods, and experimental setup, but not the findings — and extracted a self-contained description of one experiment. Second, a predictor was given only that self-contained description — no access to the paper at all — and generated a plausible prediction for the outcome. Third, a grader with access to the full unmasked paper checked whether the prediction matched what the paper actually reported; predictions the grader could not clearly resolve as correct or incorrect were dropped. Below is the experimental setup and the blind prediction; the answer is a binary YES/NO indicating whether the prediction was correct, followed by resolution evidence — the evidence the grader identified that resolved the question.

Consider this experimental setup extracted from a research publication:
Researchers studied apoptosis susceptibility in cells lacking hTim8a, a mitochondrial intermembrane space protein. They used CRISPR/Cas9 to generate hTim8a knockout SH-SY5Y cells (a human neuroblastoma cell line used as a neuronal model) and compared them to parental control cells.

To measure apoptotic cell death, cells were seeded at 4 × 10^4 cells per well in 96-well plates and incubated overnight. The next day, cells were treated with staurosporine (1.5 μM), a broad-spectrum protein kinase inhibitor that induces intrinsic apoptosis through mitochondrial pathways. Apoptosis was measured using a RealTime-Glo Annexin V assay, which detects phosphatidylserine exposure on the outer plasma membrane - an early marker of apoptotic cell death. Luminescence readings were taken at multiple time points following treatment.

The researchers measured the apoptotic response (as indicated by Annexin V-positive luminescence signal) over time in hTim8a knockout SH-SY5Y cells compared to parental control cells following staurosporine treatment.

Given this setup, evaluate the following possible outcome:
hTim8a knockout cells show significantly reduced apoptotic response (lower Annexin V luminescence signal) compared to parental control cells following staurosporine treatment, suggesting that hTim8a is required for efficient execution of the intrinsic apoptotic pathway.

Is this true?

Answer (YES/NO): NO